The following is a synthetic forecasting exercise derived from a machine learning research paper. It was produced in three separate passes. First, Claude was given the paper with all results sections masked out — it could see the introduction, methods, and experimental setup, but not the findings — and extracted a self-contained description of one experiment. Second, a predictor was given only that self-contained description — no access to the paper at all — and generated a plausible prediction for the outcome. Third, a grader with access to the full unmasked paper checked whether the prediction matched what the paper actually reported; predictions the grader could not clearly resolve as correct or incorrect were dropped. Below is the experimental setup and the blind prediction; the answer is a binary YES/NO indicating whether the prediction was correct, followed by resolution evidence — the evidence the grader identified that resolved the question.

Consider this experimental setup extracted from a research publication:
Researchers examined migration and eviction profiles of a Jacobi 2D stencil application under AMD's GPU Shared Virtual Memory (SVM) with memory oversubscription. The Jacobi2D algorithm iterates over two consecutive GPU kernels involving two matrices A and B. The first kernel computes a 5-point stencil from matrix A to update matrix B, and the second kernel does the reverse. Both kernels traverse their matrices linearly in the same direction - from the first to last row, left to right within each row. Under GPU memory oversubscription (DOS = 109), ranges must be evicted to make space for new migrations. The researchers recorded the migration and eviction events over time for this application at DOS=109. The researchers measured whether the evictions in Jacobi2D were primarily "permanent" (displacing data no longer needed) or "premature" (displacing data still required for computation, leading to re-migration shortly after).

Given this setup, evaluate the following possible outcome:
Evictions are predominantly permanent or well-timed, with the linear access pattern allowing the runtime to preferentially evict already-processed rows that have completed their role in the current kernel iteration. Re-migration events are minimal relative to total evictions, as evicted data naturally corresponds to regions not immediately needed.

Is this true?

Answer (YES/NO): NO